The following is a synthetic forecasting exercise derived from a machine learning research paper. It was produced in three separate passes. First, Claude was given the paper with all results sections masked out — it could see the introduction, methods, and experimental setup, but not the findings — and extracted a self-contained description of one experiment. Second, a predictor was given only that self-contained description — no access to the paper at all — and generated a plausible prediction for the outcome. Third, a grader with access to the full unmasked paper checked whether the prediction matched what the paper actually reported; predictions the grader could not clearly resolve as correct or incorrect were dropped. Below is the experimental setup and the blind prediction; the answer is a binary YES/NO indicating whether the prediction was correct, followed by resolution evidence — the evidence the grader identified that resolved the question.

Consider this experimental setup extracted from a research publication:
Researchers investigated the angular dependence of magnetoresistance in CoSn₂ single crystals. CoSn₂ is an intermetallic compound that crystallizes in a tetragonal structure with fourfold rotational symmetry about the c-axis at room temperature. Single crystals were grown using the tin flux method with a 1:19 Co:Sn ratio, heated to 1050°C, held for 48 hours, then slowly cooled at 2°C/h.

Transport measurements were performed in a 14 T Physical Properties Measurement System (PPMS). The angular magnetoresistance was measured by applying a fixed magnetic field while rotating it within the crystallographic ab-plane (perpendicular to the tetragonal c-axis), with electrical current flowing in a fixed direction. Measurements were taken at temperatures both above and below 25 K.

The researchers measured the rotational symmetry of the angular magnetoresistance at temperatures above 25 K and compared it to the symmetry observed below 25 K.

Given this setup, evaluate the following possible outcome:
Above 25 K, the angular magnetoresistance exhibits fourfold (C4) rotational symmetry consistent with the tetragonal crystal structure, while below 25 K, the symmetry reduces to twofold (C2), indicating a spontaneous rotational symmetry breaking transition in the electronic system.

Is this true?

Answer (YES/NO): YES